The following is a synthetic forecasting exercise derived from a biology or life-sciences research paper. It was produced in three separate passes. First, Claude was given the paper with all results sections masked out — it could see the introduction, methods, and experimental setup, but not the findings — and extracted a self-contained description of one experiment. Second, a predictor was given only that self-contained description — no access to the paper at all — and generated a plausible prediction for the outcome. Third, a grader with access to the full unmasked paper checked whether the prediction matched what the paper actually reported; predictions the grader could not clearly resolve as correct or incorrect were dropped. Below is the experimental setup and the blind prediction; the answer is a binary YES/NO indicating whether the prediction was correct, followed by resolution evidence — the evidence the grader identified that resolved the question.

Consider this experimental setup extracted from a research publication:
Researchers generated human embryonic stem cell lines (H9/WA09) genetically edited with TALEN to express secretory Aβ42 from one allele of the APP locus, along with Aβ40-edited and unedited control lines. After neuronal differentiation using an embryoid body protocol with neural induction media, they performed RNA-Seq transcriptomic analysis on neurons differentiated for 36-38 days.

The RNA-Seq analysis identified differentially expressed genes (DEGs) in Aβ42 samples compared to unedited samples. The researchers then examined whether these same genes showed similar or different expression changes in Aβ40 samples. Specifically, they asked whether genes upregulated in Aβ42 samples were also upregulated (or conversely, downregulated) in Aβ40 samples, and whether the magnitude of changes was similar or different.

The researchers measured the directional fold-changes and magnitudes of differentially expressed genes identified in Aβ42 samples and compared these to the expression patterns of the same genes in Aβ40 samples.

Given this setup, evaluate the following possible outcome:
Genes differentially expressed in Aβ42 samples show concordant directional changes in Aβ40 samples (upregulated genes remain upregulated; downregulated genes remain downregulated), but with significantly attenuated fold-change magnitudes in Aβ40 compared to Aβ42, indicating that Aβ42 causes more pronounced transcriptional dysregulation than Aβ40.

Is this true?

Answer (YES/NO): YES